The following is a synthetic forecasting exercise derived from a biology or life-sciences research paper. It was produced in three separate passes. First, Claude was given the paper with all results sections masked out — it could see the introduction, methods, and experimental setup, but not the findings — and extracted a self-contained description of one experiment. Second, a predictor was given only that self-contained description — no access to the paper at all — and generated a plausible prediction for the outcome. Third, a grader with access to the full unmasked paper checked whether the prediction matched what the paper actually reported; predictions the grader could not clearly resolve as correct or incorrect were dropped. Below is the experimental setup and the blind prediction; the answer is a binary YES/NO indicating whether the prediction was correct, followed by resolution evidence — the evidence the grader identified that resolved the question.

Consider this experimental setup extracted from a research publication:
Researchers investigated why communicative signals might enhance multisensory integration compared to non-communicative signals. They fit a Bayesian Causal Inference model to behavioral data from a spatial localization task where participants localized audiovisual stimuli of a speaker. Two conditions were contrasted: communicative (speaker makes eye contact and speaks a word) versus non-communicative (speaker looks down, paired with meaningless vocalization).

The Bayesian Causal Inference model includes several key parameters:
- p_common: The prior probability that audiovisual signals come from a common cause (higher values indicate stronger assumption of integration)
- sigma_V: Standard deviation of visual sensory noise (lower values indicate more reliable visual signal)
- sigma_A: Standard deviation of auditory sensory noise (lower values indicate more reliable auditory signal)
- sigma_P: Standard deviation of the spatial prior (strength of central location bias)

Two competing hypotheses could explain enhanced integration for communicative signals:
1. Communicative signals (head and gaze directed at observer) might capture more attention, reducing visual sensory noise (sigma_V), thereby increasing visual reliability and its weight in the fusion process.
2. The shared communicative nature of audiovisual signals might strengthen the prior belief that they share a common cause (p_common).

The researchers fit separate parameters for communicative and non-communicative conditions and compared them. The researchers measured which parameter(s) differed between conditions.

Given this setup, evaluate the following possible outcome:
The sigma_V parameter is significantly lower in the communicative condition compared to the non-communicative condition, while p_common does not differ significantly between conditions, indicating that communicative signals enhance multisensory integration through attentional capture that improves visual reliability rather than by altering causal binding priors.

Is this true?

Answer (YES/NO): NO